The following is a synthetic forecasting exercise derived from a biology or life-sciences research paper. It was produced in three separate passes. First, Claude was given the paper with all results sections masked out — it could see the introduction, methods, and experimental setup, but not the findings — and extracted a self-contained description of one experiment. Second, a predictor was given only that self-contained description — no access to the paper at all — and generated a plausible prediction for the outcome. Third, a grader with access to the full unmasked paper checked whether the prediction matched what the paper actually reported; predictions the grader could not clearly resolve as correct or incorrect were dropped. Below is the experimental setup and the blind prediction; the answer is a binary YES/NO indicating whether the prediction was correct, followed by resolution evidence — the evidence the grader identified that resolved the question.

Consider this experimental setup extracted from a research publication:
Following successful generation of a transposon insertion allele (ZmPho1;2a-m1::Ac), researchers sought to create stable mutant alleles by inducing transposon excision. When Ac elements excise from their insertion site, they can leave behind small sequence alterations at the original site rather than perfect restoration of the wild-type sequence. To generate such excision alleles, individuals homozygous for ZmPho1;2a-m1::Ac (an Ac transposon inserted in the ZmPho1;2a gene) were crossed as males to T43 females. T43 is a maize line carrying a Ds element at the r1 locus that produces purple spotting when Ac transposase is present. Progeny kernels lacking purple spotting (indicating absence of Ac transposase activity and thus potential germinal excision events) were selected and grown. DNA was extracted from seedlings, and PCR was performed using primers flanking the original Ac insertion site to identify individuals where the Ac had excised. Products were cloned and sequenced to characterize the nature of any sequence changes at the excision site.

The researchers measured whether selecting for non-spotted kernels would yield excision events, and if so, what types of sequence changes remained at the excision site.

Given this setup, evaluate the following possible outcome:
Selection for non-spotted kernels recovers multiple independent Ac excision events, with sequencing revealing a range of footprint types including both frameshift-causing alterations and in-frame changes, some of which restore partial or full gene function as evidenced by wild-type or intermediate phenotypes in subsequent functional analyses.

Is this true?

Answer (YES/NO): NO